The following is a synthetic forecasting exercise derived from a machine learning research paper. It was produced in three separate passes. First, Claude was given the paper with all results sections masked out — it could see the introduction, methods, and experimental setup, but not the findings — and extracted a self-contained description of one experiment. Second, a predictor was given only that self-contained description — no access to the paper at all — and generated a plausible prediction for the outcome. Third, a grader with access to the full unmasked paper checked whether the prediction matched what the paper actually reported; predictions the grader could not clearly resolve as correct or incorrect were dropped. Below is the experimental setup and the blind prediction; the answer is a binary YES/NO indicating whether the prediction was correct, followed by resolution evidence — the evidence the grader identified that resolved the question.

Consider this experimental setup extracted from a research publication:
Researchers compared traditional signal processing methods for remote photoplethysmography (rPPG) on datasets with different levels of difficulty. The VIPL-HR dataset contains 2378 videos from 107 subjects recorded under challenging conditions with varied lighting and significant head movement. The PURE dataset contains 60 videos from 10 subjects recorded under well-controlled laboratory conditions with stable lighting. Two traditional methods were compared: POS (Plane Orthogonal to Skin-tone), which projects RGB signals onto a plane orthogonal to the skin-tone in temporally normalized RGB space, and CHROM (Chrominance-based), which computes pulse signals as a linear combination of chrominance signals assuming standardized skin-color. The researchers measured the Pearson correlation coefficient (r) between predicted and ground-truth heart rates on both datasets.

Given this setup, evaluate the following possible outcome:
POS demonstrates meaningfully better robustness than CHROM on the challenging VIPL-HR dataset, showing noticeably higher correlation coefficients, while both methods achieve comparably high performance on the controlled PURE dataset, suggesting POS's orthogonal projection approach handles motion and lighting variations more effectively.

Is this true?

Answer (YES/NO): NO